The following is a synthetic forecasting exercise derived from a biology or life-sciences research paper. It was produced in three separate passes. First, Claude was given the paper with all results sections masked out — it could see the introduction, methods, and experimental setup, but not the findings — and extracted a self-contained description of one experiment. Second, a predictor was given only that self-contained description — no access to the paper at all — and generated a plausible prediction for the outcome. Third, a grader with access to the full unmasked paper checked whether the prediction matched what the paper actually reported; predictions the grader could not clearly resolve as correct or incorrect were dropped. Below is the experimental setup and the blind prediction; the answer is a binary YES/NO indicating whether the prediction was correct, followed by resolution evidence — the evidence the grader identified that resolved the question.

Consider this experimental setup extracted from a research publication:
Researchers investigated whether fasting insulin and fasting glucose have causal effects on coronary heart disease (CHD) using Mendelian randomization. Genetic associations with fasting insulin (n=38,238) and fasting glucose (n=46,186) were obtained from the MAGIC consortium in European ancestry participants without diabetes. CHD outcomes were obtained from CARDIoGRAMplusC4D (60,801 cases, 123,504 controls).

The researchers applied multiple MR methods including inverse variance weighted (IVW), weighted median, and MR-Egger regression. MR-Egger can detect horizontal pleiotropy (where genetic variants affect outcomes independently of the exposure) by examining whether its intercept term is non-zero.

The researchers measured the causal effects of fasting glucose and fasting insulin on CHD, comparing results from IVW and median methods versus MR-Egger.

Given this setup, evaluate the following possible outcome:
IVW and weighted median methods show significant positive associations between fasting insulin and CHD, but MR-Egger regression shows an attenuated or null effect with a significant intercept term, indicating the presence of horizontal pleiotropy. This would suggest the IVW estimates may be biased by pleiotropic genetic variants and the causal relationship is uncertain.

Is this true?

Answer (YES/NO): YES